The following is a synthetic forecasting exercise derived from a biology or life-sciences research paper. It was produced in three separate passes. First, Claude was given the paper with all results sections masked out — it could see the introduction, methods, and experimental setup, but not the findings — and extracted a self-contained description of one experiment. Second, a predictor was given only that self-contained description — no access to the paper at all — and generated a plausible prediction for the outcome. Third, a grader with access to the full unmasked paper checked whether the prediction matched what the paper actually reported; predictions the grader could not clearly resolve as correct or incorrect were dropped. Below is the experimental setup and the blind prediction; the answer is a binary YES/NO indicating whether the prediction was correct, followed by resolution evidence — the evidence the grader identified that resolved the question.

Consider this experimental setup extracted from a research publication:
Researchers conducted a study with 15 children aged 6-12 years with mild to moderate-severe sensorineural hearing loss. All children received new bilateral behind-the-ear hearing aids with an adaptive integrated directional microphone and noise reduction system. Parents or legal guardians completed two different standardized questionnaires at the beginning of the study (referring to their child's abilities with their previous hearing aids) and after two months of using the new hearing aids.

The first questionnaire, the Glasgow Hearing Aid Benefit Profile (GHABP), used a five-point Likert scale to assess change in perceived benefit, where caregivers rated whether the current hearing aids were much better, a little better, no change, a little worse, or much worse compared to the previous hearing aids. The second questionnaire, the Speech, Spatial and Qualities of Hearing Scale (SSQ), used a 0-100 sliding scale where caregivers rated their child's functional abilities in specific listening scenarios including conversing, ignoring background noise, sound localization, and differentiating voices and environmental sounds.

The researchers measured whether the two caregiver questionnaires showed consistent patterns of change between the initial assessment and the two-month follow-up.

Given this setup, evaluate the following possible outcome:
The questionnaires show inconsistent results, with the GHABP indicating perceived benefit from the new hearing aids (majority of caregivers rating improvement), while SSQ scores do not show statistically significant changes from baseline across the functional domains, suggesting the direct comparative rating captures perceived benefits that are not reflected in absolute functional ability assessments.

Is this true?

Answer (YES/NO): NO